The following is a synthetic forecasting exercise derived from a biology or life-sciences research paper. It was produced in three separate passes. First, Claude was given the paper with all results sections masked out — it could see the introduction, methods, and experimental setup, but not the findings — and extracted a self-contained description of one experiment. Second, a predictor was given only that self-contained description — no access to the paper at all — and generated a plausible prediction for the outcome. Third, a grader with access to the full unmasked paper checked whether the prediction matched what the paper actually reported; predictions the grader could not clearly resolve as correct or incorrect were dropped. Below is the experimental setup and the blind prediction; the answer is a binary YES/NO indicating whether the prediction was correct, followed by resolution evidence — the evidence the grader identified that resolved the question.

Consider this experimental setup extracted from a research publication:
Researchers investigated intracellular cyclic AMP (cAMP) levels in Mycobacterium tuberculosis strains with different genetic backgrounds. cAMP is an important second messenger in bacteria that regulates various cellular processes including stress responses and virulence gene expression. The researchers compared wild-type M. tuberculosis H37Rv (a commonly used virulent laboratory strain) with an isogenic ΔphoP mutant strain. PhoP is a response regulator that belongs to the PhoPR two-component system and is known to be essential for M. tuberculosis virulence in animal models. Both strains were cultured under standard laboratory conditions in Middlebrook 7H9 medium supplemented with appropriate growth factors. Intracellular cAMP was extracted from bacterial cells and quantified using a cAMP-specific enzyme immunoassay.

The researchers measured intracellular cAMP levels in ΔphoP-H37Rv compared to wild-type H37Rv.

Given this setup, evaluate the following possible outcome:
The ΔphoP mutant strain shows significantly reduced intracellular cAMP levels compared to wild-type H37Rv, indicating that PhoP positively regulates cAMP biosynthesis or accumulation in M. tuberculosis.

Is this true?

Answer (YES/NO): YES